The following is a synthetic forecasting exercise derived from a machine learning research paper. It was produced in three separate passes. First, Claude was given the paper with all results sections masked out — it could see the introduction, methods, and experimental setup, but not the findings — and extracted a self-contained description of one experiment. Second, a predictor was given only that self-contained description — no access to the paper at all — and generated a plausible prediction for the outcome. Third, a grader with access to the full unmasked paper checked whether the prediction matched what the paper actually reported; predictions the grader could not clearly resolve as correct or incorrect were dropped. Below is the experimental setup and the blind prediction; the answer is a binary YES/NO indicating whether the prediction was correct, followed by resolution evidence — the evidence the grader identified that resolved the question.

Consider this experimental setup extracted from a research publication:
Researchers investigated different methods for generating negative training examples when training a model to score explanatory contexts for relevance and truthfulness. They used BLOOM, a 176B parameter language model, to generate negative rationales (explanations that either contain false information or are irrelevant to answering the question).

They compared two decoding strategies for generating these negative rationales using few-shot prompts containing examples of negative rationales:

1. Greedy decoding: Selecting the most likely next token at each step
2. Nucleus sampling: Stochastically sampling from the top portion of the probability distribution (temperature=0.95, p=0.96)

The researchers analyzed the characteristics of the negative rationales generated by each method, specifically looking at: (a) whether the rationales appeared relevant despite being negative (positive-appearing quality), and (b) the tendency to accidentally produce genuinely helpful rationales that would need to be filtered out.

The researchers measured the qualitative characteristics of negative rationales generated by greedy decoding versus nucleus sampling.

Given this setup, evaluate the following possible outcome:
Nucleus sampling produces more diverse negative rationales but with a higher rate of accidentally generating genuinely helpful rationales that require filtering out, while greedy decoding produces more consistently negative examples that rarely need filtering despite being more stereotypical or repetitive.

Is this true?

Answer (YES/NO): NO